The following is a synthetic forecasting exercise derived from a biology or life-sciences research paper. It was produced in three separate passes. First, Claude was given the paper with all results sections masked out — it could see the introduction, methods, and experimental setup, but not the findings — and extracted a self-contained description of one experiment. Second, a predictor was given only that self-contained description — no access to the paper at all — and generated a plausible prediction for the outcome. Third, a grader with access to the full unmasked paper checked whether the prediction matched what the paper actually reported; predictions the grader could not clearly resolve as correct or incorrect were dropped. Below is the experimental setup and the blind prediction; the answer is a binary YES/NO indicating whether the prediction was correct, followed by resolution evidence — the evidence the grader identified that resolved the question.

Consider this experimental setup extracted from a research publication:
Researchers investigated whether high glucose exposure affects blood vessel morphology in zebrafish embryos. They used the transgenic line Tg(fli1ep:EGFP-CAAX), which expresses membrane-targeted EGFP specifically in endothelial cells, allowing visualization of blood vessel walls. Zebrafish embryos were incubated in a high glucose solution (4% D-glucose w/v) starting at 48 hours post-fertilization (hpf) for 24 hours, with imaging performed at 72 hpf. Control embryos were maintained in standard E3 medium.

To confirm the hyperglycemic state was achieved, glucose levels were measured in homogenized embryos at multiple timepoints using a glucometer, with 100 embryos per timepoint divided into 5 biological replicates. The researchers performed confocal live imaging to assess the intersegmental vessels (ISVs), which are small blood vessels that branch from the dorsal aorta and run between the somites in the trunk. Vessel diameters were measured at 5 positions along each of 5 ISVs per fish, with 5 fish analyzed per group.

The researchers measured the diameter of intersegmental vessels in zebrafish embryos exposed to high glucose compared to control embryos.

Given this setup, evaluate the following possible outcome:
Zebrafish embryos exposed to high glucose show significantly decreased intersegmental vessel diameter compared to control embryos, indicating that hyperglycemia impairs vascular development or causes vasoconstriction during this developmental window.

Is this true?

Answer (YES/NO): YES